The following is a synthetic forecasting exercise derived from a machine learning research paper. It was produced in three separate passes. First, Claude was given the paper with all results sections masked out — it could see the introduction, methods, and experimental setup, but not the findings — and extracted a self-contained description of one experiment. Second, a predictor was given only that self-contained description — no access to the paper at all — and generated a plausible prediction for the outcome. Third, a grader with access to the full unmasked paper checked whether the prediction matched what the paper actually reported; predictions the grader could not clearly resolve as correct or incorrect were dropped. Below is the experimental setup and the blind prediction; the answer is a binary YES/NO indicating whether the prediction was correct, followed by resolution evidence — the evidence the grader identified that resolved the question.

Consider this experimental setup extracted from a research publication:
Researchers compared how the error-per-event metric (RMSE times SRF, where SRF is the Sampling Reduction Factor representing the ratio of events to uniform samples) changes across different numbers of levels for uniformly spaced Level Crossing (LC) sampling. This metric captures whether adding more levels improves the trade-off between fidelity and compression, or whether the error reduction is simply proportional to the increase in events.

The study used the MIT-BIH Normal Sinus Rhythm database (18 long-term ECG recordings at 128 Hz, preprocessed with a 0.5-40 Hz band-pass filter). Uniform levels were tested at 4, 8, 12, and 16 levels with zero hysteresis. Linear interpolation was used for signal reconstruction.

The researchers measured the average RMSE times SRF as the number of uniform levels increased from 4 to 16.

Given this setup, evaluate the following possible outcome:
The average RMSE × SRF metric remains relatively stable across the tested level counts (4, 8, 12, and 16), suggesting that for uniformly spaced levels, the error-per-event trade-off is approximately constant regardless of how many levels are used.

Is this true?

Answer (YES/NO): YES